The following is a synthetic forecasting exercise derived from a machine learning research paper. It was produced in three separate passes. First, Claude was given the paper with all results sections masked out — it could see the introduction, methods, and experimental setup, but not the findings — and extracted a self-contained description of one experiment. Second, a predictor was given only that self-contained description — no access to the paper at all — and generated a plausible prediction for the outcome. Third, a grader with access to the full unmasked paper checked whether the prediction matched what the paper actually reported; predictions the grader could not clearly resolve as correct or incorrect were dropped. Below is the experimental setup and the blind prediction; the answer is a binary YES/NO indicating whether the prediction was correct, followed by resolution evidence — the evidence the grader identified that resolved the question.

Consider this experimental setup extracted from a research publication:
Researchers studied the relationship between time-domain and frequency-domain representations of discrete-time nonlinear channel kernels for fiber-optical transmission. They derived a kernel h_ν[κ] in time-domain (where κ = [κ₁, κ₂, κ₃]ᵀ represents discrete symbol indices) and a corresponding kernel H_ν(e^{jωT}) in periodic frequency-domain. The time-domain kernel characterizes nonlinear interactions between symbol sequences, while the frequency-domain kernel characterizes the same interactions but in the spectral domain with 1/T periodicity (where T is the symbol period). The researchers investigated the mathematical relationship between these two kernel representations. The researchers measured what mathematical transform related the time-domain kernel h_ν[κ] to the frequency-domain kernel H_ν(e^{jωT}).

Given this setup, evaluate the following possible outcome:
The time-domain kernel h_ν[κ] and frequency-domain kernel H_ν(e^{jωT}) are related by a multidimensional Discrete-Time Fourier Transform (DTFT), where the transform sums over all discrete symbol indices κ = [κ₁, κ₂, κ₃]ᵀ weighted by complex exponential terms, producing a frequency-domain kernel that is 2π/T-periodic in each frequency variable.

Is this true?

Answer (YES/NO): YES